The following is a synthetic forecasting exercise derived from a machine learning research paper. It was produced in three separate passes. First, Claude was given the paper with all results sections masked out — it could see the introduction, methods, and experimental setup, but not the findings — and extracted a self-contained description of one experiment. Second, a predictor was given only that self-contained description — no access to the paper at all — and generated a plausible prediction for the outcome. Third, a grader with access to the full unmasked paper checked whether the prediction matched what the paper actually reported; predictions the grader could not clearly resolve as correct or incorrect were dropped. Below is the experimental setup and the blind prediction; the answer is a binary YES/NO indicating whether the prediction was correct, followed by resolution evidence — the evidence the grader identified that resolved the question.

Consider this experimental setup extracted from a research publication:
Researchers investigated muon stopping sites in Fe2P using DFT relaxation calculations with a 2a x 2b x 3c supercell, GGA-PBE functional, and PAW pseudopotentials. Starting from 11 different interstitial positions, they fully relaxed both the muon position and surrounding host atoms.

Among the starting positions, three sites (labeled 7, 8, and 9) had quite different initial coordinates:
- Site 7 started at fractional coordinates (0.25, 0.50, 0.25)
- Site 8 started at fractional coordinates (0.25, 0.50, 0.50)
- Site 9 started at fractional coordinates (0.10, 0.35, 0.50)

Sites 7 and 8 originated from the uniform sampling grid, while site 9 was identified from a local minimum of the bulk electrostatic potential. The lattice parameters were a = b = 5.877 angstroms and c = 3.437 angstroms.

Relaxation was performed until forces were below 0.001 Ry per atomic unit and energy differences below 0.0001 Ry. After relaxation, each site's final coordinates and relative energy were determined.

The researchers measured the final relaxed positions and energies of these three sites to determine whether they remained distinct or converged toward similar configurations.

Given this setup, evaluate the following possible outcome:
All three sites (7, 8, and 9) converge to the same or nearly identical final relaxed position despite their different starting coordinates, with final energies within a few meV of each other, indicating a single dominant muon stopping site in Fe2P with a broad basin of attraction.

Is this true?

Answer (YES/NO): YES